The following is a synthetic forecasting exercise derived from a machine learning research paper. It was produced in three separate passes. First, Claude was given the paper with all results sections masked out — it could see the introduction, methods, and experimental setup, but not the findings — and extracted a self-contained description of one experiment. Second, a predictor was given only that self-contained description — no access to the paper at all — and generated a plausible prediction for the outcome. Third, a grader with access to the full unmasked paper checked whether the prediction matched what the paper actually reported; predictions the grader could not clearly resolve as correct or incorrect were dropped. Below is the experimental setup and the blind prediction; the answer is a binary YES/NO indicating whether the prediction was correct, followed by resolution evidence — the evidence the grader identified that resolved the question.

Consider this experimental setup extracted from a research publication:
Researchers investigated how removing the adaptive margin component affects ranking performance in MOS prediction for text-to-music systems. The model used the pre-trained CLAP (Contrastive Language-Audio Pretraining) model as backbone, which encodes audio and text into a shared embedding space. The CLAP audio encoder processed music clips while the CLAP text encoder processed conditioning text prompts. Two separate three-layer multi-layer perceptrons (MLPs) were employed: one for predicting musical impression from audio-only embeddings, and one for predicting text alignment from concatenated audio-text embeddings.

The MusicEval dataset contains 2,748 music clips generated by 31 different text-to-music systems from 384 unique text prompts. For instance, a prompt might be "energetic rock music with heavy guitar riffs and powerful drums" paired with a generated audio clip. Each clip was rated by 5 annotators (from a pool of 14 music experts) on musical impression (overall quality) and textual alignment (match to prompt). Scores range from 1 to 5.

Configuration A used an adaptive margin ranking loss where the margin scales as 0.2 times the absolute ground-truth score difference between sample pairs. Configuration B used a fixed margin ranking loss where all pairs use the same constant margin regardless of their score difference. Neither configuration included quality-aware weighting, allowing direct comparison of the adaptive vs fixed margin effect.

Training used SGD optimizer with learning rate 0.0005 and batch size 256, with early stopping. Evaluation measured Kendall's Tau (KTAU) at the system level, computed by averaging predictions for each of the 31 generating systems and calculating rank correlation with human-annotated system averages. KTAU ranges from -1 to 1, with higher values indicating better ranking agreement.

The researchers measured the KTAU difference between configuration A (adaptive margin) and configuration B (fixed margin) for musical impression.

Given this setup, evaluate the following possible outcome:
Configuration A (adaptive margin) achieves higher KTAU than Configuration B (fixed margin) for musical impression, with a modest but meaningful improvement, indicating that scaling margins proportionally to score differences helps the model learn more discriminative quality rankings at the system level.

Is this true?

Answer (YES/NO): YES